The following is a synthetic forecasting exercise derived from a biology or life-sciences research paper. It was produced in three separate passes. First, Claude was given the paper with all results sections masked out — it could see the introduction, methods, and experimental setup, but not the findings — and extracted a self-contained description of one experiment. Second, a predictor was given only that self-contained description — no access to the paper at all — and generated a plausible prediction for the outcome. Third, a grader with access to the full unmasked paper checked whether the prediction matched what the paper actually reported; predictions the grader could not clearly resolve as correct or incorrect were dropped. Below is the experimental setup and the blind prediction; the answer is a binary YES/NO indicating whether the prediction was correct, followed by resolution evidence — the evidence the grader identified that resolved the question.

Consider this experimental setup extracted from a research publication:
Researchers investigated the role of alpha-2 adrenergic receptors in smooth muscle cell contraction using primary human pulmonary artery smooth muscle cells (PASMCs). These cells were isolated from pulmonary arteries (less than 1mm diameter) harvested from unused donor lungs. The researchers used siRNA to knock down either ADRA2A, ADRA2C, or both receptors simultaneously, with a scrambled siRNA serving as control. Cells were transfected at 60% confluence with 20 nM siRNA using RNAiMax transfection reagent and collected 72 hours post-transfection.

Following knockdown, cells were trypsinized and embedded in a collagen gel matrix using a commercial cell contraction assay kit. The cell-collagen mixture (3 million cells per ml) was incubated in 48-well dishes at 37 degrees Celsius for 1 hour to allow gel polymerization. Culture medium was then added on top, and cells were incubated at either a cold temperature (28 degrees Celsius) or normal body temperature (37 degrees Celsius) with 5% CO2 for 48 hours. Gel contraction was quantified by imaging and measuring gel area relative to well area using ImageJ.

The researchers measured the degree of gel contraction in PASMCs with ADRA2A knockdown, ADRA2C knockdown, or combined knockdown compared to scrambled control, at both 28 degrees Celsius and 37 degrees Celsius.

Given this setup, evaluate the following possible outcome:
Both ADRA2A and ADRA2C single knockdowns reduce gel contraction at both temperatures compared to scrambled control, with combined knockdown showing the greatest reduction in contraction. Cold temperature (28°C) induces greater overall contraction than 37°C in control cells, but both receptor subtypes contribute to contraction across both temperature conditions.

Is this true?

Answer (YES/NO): NO